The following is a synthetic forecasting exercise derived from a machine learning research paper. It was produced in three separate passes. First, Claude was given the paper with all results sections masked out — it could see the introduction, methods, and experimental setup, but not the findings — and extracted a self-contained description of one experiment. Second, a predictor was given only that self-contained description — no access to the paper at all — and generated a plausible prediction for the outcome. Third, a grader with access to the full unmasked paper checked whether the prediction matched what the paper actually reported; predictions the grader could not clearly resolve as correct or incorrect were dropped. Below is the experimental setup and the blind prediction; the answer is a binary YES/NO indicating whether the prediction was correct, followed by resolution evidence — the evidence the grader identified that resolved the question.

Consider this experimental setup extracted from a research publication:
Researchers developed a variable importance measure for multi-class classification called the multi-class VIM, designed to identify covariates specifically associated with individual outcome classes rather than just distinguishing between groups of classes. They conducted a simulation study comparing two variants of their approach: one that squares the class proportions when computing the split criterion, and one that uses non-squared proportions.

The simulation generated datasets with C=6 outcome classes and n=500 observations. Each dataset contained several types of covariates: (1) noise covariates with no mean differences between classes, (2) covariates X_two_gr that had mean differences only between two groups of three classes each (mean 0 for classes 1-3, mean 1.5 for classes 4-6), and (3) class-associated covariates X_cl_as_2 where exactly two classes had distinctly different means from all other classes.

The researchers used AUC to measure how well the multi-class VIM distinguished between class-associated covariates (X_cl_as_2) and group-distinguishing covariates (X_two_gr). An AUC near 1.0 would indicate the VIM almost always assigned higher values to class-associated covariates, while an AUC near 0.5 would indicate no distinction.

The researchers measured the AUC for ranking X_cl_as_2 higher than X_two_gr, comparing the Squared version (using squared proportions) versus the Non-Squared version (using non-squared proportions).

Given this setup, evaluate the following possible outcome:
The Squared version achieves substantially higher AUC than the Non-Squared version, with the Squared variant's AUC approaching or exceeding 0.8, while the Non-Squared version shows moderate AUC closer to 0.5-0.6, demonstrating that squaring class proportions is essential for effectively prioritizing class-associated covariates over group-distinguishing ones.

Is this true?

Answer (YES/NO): NO